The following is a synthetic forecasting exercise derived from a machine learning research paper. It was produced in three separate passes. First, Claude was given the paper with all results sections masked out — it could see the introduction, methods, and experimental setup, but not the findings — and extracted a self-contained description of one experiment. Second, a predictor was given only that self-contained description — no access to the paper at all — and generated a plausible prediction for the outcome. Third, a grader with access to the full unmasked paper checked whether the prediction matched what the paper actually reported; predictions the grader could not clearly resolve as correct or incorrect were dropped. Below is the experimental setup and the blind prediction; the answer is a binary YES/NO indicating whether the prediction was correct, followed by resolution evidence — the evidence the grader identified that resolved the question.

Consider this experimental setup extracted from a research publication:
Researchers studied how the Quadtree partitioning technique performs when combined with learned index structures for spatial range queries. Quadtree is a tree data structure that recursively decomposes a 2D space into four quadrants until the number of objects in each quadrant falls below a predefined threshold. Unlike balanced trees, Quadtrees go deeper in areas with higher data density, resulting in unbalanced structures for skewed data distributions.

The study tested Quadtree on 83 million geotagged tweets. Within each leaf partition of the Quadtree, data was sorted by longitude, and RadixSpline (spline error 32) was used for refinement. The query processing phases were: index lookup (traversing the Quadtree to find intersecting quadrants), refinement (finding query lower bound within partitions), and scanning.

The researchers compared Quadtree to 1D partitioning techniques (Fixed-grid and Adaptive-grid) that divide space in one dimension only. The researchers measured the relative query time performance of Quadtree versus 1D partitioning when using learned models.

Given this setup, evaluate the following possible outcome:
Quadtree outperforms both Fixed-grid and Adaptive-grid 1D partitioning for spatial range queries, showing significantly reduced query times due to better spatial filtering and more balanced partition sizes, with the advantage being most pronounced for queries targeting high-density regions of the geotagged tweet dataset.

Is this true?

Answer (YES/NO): NO